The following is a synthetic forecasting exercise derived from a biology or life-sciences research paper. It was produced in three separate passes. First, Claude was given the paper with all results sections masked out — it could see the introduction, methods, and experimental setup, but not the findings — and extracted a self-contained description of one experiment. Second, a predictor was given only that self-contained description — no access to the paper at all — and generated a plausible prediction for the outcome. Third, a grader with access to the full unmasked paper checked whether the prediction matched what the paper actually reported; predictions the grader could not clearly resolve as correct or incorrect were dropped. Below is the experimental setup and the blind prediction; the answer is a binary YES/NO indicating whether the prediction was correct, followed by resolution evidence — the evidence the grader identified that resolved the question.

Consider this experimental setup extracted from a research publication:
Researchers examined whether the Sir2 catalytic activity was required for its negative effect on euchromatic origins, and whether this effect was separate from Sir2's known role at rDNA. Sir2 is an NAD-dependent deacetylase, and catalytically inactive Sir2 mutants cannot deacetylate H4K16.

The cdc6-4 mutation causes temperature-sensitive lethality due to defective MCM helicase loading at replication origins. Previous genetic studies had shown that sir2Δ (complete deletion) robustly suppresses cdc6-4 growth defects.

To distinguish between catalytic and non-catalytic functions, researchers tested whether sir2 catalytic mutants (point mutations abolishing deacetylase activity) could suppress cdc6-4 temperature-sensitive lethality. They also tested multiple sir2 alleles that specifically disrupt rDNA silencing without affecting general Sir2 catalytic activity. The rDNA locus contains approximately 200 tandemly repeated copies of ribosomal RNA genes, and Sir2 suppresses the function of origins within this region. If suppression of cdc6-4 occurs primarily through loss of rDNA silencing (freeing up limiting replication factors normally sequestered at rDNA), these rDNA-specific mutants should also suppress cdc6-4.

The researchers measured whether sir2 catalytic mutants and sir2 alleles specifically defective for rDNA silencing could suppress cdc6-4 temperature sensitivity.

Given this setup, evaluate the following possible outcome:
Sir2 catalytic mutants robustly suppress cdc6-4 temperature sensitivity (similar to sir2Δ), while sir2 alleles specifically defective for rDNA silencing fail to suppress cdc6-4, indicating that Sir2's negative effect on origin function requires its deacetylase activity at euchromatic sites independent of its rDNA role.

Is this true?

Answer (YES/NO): YES